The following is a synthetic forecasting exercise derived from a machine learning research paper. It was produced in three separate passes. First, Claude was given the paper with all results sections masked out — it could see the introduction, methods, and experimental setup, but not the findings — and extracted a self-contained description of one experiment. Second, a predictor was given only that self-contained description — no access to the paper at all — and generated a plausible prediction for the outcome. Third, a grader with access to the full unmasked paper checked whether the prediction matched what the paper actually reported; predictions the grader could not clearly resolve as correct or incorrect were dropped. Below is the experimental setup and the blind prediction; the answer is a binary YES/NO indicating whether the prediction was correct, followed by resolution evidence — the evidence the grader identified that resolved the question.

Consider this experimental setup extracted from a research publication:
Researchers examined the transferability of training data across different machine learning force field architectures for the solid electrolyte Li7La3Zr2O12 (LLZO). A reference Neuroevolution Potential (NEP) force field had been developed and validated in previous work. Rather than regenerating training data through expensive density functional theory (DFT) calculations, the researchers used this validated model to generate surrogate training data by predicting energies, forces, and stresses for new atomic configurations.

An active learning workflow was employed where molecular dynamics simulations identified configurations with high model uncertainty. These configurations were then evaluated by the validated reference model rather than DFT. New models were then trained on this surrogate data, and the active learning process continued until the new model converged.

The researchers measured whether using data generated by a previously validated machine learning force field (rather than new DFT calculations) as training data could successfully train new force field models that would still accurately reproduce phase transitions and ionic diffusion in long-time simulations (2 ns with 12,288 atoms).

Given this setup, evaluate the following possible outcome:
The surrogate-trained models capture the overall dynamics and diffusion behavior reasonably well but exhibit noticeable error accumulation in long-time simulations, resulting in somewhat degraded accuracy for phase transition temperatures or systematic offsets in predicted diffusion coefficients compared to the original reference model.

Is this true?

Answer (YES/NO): NO